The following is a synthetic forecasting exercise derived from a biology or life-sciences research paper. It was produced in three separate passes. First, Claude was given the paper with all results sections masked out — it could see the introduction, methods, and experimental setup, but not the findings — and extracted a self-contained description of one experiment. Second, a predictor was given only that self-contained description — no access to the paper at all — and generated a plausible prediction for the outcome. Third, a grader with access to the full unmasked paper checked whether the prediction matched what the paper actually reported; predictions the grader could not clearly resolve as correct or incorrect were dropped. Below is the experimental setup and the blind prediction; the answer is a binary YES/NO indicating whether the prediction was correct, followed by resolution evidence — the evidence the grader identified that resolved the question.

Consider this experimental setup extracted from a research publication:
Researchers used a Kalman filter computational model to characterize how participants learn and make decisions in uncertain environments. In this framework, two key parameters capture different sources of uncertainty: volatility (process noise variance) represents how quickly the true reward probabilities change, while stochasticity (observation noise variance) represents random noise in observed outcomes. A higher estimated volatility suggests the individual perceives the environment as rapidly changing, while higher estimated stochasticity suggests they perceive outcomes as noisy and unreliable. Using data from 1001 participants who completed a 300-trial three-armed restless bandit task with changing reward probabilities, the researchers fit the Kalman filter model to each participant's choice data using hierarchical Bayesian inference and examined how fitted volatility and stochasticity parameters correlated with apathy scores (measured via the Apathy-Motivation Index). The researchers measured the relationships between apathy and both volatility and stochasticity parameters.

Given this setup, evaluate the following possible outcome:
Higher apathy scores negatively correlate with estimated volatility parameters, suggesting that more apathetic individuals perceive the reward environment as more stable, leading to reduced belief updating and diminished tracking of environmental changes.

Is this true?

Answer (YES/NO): YES